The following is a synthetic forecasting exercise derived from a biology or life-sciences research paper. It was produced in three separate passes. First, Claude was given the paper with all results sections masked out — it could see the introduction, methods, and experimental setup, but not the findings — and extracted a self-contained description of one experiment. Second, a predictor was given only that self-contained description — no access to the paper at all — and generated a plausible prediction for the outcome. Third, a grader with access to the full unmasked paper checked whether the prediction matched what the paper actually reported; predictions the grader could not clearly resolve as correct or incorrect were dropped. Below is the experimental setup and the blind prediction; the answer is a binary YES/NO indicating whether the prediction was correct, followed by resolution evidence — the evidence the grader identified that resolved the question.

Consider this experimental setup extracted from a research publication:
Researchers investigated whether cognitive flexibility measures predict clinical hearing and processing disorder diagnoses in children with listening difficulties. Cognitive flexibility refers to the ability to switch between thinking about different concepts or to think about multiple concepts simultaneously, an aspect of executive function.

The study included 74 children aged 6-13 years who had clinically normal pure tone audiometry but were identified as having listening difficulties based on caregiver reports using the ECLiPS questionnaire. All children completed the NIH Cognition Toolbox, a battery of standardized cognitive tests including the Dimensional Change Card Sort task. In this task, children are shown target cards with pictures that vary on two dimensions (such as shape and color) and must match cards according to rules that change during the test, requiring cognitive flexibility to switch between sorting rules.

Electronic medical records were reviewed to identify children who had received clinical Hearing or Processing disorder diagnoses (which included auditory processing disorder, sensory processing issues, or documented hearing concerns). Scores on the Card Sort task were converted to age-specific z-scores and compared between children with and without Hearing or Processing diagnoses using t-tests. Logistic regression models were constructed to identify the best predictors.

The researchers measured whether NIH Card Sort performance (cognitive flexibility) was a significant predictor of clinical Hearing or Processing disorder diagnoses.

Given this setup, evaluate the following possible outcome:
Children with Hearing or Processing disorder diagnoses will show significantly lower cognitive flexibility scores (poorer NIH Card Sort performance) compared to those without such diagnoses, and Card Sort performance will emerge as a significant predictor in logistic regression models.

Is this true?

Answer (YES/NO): NO